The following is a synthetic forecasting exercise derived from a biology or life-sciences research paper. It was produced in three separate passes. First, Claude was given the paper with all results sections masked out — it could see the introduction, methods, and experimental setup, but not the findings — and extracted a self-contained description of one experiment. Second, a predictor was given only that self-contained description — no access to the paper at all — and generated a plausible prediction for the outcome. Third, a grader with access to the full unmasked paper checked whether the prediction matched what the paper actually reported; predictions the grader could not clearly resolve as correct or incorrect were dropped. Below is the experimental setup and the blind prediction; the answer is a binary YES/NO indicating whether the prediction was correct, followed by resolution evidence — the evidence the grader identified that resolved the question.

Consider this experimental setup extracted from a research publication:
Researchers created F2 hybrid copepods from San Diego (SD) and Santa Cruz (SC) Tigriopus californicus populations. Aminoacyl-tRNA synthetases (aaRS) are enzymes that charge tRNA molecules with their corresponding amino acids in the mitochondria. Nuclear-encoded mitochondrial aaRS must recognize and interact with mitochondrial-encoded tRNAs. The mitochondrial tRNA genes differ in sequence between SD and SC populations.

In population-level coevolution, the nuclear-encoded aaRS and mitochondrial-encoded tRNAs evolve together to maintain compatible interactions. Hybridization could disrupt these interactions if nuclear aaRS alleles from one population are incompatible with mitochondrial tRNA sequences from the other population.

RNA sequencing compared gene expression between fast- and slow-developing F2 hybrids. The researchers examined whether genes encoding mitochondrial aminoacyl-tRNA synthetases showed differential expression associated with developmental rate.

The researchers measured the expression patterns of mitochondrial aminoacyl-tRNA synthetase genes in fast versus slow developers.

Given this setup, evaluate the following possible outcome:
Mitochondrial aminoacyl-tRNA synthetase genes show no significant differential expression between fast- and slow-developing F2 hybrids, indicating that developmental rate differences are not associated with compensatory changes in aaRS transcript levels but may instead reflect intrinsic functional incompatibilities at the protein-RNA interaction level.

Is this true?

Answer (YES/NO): NO